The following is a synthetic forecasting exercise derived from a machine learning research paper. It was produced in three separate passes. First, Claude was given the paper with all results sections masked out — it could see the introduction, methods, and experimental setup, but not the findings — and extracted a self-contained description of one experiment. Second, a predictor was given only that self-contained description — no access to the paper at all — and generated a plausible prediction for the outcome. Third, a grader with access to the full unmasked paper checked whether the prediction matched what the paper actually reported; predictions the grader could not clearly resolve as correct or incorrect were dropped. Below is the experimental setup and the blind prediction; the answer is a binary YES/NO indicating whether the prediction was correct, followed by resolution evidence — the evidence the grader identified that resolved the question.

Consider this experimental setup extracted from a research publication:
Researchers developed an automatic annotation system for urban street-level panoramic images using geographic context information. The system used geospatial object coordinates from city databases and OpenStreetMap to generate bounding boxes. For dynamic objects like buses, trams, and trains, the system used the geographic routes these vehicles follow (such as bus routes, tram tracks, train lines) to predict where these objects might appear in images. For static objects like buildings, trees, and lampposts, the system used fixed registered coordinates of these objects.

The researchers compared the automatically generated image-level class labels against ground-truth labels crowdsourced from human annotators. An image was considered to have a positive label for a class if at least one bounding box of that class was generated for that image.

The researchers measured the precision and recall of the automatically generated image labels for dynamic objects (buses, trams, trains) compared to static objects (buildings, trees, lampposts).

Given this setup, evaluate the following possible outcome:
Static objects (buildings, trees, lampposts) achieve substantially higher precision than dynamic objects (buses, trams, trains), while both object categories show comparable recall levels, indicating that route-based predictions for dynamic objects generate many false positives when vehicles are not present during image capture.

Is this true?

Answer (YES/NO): YES